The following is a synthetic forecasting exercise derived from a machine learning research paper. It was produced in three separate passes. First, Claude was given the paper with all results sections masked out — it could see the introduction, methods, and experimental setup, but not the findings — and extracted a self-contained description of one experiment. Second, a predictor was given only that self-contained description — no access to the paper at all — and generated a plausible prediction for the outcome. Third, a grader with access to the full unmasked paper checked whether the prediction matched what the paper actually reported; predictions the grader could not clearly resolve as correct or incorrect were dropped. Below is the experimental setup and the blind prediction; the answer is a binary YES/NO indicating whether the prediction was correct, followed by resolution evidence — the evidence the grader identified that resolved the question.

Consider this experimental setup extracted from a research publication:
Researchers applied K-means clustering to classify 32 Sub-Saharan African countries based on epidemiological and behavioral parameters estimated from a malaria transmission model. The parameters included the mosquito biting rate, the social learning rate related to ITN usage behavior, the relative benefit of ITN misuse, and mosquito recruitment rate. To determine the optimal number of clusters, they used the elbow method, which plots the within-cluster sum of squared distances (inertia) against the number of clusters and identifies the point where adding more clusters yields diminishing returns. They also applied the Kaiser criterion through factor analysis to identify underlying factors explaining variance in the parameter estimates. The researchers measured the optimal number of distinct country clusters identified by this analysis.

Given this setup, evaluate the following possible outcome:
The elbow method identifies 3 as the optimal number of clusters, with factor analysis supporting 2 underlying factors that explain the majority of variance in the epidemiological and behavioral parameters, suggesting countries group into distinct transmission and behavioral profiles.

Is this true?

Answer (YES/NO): NO